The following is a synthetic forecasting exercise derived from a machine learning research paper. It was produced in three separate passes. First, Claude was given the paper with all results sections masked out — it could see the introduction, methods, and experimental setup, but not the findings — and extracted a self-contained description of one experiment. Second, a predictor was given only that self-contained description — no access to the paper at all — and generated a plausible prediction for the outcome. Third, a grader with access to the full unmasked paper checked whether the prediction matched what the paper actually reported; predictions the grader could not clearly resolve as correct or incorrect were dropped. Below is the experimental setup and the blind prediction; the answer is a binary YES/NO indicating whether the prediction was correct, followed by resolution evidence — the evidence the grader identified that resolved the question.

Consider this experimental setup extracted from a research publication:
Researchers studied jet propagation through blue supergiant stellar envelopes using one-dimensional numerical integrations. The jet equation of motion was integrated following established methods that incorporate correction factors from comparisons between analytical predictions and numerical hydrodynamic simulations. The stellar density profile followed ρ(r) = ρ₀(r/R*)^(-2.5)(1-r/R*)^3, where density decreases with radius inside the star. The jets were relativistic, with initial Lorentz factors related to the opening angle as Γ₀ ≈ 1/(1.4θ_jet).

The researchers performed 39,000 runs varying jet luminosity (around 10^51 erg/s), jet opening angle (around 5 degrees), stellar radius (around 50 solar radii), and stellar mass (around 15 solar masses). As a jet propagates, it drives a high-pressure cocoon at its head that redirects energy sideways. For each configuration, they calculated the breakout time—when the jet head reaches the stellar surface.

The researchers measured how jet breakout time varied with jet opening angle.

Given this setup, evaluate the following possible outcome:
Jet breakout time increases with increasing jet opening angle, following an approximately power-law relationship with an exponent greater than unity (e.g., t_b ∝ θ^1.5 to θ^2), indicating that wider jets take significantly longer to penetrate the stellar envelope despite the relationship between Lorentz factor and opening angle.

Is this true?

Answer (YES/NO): NO